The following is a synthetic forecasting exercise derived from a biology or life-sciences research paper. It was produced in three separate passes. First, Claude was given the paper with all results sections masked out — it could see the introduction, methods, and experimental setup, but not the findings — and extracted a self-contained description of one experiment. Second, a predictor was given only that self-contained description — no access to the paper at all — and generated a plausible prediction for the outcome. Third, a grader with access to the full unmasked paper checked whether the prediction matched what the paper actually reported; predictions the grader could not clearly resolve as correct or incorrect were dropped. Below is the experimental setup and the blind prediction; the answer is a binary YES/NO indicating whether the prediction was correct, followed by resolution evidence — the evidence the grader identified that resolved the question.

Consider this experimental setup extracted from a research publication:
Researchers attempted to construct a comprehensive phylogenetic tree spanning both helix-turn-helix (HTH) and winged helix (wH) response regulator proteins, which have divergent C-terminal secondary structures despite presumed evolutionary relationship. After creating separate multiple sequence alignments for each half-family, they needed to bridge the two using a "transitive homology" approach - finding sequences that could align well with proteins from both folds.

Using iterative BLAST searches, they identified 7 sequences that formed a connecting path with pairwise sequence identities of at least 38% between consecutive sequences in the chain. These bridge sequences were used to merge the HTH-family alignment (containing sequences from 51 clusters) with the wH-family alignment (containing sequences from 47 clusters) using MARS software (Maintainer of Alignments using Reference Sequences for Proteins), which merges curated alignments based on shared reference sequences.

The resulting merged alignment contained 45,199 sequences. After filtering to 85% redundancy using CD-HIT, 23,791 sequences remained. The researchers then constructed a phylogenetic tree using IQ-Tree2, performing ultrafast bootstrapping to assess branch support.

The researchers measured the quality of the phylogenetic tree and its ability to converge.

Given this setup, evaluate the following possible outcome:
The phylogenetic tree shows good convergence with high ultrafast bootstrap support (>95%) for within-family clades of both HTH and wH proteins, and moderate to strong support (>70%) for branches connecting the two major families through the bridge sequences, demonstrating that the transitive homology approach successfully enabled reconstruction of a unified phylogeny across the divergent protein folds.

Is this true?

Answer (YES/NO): NO